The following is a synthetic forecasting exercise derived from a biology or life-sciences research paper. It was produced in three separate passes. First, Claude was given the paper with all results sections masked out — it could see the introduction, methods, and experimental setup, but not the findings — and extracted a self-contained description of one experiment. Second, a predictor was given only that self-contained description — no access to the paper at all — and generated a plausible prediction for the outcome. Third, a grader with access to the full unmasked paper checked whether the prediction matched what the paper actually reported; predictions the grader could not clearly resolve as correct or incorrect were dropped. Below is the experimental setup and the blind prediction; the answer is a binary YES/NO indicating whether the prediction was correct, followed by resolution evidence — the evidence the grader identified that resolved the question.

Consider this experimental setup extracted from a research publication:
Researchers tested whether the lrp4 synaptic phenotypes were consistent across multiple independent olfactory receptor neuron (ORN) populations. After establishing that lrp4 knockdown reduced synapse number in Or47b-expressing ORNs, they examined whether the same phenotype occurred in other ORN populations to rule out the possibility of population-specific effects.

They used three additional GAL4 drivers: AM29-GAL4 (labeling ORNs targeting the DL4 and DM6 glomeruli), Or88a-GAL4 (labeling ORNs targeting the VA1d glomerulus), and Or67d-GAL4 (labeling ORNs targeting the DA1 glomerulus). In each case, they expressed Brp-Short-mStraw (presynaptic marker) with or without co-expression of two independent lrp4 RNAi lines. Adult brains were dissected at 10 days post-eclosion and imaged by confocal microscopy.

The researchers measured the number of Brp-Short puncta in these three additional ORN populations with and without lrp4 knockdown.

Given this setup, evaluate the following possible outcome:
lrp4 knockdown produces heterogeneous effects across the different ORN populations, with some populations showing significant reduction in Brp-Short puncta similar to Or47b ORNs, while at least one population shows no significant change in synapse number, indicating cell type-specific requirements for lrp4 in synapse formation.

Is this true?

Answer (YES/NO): NO